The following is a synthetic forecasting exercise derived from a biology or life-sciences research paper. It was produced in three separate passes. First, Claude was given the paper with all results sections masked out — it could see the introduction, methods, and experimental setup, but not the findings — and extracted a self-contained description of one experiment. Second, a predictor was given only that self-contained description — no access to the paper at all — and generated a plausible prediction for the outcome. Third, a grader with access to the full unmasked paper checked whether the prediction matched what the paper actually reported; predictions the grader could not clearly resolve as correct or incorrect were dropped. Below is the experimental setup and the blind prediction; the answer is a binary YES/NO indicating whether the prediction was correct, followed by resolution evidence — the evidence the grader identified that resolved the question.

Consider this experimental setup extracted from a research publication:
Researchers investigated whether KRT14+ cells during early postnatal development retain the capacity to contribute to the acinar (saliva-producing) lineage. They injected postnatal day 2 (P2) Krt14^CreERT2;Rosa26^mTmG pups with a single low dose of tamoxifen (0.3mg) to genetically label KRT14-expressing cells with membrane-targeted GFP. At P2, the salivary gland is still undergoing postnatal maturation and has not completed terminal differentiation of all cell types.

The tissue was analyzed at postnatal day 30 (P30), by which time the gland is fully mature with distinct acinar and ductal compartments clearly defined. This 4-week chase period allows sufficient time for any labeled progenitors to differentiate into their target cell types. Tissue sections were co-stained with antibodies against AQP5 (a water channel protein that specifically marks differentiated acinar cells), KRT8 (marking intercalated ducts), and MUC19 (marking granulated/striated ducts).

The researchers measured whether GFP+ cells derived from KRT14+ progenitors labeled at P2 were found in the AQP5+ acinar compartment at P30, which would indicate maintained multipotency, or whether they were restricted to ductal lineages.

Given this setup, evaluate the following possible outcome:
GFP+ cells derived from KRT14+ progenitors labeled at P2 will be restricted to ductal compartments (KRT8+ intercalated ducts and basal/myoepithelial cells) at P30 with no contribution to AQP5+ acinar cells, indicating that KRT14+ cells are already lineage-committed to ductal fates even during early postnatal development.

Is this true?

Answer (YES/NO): NO